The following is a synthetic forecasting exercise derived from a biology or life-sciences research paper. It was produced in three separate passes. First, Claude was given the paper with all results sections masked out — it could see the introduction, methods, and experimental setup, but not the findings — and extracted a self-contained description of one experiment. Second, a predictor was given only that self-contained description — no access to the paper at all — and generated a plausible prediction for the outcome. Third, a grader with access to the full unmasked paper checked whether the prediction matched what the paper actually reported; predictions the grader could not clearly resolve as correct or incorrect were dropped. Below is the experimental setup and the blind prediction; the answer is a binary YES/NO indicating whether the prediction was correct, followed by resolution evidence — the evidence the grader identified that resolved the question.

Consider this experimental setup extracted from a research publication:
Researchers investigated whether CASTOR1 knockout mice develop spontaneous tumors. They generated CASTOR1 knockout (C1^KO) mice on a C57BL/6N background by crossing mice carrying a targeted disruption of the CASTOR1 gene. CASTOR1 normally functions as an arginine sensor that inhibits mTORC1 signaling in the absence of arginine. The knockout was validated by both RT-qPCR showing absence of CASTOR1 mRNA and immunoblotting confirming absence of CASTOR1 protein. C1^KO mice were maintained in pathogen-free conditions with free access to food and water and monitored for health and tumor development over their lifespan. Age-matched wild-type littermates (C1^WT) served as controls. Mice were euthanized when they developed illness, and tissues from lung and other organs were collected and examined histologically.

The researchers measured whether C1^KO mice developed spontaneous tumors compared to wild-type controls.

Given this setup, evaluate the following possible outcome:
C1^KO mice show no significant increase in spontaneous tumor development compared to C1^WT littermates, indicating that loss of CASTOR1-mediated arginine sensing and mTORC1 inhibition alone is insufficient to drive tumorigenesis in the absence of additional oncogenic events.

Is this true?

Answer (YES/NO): YES